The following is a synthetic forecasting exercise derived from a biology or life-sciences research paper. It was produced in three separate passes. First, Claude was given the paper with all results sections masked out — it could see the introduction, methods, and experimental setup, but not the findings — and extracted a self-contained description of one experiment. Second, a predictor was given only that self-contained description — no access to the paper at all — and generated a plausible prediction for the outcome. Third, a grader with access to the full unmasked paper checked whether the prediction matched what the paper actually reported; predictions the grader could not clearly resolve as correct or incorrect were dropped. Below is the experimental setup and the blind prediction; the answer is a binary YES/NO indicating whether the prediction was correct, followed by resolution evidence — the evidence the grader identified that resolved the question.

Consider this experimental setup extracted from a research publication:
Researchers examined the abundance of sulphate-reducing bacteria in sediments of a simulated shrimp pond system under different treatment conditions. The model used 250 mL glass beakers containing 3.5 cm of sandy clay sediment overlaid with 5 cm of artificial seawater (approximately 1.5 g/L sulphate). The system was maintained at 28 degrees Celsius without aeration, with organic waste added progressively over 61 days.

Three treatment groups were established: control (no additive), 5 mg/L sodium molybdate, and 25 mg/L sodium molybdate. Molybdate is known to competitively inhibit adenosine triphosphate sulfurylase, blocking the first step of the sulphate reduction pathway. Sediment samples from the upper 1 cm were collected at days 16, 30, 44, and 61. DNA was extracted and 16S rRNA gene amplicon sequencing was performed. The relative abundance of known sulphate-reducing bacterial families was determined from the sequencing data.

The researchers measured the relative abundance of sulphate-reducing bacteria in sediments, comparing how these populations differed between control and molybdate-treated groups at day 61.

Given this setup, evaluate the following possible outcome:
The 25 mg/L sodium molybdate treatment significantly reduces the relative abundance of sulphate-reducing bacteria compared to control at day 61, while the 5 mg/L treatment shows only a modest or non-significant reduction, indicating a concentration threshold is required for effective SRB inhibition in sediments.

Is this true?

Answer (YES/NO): NO